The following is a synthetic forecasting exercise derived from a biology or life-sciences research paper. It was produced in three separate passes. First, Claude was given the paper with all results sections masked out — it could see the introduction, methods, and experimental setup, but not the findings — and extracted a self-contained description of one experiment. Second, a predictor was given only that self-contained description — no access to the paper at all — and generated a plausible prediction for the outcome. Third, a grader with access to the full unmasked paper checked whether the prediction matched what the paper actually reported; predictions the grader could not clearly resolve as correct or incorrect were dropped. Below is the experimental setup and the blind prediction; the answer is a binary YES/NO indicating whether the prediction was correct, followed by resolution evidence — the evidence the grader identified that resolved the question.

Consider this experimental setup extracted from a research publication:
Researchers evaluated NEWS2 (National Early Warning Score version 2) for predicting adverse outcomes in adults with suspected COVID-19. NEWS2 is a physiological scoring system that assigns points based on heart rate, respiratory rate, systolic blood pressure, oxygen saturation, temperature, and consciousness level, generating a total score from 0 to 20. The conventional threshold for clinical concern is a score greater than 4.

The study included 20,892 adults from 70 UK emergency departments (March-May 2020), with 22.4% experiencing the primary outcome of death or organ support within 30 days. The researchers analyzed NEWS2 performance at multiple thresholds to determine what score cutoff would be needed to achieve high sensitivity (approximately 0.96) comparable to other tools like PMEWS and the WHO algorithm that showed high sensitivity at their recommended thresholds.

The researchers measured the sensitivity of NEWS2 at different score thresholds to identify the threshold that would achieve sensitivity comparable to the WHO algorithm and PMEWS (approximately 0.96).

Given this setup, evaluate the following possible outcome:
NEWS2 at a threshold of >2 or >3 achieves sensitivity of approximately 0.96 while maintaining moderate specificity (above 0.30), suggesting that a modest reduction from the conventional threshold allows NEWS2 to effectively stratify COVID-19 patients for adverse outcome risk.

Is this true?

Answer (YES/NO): NO